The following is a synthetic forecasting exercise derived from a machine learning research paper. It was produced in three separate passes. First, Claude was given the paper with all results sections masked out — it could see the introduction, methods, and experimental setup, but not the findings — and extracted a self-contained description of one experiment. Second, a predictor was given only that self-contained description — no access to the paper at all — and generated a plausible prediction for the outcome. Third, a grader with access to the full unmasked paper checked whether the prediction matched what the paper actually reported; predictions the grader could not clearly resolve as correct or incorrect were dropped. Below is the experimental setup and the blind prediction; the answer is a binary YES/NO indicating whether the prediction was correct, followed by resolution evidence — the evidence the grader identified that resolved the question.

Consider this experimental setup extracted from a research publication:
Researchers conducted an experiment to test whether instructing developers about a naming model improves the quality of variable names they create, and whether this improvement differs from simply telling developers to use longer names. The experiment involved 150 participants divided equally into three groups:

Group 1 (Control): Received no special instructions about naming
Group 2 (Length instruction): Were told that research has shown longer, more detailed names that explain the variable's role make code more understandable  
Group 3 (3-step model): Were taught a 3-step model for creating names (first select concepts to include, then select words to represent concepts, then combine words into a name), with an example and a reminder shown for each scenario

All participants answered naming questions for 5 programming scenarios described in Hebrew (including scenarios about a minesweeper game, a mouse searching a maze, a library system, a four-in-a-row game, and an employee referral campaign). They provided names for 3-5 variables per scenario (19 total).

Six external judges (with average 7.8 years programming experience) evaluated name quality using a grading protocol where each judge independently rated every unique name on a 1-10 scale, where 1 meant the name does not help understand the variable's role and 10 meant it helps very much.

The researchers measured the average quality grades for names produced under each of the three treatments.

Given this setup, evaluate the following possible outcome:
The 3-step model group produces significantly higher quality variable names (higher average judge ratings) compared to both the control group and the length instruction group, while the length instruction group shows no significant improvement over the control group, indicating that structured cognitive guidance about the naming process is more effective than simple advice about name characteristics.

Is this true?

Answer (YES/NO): YES